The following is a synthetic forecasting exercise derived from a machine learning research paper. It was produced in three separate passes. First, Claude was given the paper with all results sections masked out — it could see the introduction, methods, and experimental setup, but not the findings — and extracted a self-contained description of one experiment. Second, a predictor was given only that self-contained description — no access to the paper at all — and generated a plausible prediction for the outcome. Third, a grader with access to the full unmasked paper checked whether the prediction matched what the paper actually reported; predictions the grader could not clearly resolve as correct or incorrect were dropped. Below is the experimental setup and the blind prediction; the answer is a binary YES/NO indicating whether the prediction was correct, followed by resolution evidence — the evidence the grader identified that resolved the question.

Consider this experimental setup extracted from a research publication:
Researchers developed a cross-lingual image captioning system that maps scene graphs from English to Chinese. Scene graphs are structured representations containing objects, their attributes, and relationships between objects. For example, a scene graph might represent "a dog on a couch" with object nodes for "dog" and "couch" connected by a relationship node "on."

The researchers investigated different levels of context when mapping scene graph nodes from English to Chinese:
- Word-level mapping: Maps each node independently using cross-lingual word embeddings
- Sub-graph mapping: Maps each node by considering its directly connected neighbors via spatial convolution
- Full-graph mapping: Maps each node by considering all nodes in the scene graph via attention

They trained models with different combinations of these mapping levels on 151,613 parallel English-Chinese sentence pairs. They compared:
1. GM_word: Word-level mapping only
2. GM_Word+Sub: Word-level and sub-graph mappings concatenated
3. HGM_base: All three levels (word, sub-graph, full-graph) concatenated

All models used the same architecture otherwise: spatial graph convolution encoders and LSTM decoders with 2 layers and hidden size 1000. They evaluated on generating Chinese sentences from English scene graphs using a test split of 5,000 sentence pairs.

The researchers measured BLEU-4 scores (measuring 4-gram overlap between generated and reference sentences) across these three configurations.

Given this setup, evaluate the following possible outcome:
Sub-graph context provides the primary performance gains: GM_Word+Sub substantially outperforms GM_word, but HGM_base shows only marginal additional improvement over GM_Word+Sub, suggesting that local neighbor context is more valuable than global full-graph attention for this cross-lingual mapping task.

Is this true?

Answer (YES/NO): NO